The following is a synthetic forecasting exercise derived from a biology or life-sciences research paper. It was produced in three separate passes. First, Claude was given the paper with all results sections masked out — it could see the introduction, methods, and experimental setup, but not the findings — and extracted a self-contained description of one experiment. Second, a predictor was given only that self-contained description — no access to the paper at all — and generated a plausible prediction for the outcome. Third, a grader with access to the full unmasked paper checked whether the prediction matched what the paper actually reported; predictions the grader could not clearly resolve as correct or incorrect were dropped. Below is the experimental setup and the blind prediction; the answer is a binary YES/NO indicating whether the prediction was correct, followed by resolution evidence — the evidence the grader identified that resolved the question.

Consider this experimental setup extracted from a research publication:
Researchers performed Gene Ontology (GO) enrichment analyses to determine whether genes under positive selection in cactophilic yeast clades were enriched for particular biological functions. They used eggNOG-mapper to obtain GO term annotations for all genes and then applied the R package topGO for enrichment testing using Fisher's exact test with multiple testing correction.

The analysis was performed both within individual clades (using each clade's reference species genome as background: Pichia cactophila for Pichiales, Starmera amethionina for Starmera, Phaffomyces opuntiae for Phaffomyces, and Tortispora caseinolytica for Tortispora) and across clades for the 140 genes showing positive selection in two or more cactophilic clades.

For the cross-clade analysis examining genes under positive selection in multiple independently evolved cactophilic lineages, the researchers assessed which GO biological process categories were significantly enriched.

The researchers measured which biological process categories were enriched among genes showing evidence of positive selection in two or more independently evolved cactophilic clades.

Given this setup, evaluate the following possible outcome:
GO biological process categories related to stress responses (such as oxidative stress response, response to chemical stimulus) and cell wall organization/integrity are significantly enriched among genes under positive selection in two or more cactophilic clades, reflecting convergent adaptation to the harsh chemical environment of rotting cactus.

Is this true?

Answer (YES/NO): NO